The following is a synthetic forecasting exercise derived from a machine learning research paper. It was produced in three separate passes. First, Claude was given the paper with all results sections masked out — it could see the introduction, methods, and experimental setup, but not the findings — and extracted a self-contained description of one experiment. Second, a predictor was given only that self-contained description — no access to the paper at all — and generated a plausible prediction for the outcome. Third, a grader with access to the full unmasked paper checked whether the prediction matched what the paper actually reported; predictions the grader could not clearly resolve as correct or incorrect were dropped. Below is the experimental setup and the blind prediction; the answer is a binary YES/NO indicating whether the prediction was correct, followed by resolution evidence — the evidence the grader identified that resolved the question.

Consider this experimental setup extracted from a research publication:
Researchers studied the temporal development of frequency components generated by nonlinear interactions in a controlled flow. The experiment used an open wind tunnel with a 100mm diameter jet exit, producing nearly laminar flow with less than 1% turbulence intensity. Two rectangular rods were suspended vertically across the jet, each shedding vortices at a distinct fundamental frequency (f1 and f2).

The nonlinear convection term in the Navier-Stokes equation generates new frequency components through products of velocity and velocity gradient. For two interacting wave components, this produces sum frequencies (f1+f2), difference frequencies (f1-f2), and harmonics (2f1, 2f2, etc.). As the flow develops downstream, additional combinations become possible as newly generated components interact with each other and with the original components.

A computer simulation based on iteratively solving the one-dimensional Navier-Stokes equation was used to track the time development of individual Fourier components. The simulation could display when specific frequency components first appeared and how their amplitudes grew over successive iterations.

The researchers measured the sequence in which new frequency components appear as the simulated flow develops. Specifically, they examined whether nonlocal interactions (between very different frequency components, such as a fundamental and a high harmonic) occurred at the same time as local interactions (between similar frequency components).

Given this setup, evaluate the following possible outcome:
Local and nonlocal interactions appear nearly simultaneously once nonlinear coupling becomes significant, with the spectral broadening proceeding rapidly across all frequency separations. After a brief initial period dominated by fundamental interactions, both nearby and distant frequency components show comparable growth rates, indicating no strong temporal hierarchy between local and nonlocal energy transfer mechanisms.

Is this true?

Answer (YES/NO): NO